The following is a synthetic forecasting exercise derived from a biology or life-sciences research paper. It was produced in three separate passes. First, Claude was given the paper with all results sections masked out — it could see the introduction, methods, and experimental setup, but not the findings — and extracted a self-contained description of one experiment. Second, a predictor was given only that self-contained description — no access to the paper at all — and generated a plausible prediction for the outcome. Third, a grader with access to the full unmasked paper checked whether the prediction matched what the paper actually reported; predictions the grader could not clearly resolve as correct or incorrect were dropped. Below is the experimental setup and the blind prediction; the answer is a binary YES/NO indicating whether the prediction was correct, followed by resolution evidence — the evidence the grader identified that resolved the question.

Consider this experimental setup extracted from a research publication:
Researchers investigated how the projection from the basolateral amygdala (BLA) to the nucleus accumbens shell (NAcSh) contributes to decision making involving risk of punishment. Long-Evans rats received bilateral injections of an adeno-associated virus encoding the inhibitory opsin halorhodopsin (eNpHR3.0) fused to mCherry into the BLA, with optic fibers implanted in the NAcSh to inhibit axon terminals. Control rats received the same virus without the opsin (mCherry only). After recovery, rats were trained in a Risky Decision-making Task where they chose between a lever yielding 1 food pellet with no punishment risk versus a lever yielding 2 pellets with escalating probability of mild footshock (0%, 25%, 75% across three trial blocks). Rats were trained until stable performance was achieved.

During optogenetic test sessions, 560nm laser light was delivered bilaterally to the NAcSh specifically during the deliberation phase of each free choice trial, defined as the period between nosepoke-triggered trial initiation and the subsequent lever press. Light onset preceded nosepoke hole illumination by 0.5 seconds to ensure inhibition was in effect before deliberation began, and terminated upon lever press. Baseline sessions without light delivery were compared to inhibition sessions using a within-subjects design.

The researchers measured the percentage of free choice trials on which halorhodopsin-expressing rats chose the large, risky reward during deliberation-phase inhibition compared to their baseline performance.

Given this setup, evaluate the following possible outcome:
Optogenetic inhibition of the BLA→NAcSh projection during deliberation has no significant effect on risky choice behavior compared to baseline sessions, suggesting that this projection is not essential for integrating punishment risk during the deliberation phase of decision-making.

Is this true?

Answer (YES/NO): NO